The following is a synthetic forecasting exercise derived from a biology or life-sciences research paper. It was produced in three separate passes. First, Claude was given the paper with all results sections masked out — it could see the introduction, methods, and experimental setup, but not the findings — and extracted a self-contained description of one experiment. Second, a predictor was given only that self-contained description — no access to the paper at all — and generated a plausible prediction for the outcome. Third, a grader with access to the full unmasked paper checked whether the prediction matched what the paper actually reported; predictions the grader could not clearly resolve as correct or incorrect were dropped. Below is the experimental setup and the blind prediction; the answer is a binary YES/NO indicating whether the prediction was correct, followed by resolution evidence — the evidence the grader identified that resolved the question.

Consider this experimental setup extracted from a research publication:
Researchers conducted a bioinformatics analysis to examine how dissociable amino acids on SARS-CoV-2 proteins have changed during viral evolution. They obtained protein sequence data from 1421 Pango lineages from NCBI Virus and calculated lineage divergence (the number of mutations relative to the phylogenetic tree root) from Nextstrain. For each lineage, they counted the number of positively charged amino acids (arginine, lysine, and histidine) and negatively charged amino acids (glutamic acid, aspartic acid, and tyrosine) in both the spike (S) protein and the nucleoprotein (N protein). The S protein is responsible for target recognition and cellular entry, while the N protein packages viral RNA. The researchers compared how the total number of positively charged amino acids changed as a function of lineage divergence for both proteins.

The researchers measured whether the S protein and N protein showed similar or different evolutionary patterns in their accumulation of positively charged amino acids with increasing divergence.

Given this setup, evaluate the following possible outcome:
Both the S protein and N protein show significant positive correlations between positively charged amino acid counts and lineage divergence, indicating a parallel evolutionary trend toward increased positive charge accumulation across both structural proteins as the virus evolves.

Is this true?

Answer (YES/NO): NO